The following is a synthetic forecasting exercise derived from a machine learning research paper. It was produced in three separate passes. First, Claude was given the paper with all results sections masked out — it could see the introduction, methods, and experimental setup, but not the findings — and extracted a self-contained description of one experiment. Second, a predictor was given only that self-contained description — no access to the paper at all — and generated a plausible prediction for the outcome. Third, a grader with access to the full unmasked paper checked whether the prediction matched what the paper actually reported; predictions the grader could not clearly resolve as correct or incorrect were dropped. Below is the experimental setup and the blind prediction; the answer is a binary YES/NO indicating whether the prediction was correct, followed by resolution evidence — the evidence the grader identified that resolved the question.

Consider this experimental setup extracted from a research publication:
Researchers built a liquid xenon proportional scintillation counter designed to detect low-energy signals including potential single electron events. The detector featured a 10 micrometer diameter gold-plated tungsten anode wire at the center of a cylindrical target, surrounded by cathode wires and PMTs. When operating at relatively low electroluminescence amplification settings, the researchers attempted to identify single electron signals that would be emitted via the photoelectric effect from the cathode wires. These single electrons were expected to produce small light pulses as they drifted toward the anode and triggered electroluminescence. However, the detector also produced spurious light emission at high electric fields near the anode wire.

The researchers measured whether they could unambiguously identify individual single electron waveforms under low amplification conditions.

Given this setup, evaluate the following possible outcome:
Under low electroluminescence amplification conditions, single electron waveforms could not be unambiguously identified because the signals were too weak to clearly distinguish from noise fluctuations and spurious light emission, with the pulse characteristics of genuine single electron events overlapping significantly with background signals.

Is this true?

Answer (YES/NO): YES